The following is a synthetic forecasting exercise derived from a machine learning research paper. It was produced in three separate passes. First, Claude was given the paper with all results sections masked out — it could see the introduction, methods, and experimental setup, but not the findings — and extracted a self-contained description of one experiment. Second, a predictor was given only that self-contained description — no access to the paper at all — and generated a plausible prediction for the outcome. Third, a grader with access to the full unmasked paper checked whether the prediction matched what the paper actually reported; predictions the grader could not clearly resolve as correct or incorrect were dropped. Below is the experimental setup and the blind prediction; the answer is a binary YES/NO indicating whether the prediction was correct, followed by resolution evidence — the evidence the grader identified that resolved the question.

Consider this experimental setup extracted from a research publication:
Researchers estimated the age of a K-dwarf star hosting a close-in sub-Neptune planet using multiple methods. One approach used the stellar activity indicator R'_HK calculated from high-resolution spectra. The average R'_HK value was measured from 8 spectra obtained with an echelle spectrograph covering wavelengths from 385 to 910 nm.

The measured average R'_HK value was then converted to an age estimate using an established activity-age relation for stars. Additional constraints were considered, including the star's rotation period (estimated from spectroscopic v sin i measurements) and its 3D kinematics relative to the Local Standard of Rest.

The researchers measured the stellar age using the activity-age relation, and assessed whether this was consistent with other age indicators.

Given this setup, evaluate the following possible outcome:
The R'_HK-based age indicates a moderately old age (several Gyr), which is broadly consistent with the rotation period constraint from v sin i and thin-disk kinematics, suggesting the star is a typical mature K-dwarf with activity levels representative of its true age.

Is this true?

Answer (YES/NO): YES